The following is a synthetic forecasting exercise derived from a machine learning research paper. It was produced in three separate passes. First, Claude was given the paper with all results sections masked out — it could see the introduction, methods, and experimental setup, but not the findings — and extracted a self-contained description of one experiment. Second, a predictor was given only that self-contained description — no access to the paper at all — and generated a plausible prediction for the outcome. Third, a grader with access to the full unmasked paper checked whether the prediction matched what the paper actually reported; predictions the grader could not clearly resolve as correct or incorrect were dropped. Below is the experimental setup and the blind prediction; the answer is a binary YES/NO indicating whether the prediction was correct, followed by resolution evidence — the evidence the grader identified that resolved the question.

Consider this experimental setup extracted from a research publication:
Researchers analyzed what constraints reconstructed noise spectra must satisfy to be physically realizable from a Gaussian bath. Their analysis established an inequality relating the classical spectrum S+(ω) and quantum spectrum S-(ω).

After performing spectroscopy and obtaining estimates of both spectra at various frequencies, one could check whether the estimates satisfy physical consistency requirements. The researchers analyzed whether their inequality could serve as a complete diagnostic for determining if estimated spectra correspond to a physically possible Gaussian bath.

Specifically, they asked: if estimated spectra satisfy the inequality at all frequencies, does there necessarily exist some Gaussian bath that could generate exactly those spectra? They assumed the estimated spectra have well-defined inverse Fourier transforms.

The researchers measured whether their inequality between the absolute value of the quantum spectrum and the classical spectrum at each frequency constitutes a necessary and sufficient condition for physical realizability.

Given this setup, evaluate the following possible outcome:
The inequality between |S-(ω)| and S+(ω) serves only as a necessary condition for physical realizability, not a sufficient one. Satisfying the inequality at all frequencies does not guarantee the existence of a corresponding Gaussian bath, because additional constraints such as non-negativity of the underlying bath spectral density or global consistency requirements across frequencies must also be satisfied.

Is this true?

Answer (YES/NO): NO